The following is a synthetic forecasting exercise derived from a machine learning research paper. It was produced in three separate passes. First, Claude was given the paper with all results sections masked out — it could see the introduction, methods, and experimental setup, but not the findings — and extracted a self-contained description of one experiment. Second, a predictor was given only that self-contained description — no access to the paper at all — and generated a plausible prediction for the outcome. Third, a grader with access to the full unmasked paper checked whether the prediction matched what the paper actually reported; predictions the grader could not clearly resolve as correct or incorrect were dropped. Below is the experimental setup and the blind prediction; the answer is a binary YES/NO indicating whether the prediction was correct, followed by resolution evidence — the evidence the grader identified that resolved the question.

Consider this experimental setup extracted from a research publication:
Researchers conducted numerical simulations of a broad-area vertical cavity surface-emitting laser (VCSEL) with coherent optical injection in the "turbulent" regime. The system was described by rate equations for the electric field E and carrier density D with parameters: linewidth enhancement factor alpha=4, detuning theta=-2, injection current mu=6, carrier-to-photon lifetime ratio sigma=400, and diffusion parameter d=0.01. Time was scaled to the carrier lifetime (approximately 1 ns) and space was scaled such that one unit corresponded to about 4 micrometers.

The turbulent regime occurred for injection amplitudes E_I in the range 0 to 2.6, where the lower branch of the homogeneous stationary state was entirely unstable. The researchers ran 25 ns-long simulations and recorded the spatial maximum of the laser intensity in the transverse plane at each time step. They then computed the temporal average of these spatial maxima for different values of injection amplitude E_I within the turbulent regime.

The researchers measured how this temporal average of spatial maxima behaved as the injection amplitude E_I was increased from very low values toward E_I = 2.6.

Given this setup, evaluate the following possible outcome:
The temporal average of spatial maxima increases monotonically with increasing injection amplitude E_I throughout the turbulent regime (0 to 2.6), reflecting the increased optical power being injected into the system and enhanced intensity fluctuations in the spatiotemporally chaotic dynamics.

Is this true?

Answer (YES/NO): NO